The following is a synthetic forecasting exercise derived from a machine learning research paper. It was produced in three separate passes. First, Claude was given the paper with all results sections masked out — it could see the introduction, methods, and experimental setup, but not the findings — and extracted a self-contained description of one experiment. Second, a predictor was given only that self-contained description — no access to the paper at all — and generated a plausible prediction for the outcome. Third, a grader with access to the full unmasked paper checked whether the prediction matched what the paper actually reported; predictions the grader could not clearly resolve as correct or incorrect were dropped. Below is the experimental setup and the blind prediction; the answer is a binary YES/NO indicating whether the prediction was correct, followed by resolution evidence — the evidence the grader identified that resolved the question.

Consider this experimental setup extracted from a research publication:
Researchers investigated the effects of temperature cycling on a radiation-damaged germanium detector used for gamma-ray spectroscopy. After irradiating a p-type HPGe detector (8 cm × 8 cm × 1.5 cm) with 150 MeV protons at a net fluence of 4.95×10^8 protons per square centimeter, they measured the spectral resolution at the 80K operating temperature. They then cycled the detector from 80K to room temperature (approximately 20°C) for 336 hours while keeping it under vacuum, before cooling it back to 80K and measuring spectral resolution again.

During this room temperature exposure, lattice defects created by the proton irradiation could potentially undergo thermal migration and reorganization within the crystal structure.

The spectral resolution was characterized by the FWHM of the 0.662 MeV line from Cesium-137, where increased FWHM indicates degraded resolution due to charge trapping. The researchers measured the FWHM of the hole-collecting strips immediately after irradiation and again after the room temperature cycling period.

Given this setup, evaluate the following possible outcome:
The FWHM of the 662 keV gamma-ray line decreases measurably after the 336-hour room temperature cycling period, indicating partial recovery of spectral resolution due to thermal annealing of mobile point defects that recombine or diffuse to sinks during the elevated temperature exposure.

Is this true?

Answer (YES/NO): NO